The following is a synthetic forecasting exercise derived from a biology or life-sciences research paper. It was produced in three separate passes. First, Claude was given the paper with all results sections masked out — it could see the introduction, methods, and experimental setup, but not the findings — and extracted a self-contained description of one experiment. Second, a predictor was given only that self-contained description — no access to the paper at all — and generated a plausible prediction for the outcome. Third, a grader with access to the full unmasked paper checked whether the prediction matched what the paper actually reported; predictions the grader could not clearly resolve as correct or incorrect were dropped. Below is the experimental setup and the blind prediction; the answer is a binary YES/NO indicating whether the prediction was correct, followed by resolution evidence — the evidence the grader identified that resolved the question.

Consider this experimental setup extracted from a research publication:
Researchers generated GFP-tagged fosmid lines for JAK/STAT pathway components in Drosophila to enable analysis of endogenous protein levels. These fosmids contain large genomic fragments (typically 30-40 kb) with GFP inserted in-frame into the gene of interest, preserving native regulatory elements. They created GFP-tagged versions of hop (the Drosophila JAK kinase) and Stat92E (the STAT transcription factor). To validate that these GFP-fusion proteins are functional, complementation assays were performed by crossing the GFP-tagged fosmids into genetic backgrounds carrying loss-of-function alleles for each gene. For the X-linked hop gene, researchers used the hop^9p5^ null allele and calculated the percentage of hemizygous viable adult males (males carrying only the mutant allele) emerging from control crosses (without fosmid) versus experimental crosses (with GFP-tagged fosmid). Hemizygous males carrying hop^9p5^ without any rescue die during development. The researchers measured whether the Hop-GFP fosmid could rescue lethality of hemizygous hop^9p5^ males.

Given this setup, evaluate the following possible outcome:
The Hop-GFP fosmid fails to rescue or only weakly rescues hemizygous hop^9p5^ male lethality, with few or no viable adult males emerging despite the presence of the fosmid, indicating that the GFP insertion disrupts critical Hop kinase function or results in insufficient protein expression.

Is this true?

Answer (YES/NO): NO